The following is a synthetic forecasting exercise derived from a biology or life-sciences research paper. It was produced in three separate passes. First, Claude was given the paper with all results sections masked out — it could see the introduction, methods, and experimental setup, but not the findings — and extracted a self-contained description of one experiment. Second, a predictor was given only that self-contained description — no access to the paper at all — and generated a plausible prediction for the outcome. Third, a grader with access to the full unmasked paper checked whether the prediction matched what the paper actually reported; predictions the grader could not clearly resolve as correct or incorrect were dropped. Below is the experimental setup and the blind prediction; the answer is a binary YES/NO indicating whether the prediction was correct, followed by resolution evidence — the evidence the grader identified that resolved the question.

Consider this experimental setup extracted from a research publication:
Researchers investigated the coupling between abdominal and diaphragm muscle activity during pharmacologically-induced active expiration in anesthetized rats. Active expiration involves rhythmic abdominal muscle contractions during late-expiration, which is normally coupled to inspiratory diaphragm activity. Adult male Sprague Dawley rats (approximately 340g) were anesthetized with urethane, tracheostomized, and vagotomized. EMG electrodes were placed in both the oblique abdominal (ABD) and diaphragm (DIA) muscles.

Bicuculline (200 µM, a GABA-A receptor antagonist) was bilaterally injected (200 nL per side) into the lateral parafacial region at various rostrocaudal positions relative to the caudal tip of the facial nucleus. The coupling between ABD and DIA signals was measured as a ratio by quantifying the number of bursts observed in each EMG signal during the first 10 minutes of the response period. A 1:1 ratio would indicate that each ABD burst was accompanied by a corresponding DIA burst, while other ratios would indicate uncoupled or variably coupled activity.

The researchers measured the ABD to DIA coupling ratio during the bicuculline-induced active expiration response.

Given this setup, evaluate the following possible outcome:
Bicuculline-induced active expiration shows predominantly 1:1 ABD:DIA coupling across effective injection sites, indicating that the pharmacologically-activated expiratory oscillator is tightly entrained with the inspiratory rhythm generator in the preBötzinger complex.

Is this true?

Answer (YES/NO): NO